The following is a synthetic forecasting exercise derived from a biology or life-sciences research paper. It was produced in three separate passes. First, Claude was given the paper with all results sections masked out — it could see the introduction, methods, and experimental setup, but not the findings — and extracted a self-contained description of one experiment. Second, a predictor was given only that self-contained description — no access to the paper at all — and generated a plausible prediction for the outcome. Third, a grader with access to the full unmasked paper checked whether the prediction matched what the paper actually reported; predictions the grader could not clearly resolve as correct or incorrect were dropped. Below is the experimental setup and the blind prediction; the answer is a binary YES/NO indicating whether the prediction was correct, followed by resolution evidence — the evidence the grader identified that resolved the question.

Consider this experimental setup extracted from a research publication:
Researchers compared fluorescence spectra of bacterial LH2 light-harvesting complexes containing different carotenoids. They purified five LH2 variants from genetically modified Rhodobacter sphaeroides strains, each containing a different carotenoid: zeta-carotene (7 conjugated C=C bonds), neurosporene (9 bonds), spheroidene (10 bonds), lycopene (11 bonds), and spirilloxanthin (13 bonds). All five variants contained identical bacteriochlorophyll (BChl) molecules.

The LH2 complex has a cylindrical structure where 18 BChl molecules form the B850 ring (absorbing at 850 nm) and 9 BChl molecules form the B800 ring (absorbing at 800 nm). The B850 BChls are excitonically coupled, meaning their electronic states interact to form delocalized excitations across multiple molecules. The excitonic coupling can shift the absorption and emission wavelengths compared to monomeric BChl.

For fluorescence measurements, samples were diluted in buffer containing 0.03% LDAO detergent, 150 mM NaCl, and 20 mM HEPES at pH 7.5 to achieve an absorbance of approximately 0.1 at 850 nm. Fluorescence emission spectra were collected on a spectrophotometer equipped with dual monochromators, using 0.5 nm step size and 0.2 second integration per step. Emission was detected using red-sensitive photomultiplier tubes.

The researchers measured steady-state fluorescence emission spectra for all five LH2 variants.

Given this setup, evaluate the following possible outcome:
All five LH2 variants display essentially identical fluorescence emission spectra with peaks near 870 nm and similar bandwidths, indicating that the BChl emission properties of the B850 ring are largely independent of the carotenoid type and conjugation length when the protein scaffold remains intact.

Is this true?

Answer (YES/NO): NO